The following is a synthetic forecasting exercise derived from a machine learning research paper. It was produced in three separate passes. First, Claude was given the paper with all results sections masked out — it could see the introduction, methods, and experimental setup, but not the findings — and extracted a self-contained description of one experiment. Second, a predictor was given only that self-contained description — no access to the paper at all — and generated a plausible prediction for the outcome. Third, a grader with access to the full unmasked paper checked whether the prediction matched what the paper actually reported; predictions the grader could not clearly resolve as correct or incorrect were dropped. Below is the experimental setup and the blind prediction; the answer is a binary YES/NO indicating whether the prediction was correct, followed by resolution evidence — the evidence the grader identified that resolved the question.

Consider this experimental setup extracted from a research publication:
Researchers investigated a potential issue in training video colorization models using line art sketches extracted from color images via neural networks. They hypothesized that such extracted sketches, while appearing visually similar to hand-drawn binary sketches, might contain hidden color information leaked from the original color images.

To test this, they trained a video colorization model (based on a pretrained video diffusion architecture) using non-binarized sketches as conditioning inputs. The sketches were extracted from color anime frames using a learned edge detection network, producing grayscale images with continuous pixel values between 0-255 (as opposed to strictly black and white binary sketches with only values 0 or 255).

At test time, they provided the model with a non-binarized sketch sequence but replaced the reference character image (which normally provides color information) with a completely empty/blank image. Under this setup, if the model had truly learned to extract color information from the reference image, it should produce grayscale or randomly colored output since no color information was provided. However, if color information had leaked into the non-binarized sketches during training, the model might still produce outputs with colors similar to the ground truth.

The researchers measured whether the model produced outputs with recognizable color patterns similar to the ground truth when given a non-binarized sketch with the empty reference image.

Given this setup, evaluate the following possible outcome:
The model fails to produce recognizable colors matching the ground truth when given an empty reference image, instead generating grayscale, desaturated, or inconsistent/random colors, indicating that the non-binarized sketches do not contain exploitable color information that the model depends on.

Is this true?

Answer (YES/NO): NO